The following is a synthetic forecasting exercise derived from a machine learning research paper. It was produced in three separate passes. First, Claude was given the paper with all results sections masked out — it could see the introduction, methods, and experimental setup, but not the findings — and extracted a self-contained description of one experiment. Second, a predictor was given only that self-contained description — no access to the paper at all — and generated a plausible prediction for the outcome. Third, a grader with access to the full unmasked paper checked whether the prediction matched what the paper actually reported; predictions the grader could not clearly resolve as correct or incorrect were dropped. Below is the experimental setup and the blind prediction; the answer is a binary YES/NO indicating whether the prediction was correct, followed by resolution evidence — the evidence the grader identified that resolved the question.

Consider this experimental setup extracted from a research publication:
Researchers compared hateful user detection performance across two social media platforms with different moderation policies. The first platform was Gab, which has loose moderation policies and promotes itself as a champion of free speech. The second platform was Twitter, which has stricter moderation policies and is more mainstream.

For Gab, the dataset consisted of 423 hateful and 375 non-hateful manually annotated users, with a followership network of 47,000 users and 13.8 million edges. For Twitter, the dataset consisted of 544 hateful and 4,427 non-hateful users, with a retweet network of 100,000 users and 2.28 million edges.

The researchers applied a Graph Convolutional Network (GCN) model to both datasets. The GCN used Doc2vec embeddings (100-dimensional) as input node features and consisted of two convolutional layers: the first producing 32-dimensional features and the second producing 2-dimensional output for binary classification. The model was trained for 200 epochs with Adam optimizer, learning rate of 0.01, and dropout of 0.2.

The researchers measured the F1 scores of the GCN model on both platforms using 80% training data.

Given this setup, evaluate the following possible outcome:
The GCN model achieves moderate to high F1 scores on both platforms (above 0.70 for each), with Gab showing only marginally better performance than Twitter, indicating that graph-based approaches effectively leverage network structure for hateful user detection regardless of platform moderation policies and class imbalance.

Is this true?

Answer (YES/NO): NO